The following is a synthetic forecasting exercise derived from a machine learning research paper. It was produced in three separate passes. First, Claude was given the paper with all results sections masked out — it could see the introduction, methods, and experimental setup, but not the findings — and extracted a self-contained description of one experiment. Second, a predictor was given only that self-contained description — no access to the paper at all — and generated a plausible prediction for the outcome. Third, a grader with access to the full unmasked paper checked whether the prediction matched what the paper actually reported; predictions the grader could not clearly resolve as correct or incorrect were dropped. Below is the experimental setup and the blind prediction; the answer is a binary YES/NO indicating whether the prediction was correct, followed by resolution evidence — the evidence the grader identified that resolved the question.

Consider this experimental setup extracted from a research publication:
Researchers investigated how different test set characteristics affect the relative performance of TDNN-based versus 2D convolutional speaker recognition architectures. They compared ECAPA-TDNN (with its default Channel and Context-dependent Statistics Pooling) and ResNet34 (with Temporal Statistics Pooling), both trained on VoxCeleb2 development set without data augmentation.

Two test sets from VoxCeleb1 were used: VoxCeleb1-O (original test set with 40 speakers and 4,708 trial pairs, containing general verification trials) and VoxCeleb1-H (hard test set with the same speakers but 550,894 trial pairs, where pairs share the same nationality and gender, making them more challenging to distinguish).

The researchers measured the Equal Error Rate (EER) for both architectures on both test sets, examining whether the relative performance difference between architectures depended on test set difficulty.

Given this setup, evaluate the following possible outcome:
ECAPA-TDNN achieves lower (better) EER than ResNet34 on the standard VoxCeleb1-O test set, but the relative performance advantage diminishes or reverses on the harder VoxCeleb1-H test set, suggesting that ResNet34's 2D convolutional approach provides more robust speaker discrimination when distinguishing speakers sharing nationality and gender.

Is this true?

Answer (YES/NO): YES